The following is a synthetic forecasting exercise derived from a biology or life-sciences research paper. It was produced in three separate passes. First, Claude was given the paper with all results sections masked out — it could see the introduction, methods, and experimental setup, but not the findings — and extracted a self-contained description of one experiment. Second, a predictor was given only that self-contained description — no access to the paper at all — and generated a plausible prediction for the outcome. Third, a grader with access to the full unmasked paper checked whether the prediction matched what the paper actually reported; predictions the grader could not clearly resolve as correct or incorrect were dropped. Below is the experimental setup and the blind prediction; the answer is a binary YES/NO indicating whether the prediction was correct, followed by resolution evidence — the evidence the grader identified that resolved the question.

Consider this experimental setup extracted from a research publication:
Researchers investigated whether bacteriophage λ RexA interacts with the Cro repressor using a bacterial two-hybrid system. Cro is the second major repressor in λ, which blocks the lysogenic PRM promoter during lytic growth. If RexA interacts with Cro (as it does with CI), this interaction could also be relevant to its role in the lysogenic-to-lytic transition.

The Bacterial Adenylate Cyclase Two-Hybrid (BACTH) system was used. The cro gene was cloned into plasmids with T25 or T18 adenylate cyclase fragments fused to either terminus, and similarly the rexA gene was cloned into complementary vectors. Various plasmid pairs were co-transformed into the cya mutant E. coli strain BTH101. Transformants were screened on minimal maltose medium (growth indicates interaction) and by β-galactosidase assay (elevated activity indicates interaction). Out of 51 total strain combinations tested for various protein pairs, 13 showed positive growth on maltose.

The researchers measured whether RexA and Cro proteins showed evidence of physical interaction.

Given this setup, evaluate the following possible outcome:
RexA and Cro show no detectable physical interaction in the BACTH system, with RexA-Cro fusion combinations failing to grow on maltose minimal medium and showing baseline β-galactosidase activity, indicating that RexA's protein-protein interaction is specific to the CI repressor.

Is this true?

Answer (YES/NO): NO